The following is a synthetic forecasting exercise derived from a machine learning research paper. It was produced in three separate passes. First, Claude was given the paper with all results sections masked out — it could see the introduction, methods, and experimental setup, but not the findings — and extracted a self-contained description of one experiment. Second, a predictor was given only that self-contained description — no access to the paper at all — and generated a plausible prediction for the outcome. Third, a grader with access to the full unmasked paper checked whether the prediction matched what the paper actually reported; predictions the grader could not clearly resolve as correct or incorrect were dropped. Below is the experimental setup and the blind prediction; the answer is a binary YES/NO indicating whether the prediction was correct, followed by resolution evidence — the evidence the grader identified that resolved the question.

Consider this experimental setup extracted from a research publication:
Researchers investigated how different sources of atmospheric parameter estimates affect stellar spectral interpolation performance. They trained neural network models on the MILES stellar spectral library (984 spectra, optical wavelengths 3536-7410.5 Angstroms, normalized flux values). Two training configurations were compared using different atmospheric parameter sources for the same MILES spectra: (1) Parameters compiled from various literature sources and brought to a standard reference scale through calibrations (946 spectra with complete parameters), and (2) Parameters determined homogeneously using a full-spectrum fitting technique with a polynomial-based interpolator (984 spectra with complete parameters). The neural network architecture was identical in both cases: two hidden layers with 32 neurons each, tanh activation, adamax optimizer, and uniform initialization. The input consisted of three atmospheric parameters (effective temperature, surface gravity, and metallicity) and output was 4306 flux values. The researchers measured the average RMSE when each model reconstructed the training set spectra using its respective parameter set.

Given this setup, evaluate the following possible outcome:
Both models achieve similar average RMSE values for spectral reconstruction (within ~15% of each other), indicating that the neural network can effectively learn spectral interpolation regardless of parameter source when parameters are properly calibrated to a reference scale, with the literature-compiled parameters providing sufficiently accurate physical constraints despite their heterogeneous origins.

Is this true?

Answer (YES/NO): YES